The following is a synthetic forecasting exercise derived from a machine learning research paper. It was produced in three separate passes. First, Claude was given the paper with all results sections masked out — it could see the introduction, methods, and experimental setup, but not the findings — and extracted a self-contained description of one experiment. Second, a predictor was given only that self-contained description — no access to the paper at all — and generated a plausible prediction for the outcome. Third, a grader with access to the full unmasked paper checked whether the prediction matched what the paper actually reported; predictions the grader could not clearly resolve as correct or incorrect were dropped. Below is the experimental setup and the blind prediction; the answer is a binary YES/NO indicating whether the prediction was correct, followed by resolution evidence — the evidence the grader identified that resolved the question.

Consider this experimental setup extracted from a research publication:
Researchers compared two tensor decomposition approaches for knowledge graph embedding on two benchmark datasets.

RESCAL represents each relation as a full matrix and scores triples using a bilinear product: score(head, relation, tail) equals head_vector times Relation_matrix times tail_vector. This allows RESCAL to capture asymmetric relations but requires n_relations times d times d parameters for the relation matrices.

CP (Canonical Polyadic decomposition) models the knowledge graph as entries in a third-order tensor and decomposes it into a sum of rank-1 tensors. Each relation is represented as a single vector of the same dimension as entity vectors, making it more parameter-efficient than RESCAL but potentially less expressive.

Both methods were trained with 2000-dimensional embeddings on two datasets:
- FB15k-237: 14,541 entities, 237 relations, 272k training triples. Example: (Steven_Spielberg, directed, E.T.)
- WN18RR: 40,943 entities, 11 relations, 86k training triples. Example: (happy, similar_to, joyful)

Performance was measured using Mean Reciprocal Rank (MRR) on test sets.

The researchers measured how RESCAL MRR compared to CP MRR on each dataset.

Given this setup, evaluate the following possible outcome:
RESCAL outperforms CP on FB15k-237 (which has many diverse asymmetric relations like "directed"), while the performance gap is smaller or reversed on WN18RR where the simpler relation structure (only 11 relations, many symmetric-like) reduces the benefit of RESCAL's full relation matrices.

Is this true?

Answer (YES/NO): YES